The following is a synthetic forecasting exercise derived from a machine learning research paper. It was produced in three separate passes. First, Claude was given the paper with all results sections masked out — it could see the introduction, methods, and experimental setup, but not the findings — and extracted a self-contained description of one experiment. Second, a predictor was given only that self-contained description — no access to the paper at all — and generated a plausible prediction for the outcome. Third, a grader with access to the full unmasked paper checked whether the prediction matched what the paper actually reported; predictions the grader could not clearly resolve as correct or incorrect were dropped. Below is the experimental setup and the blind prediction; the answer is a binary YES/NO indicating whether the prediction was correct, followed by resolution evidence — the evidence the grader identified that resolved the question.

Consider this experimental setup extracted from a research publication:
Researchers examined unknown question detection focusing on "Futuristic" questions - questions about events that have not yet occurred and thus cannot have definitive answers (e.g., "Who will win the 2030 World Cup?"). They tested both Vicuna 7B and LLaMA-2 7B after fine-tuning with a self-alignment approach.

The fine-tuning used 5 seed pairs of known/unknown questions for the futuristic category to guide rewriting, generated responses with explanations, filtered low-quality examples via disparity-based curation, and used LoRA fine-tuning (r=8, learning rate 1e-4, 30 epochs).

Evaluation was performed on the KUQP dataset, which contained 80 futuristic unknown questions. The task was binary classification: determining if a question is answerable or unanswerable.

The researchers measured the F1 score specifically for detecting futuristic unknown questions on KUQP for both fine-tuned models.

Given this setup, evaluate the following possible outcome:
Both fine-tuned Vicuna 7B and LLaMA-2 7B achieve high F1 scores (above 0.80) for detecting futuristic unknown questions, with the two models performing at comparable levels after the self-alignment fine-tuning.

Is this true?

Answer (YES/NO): YES